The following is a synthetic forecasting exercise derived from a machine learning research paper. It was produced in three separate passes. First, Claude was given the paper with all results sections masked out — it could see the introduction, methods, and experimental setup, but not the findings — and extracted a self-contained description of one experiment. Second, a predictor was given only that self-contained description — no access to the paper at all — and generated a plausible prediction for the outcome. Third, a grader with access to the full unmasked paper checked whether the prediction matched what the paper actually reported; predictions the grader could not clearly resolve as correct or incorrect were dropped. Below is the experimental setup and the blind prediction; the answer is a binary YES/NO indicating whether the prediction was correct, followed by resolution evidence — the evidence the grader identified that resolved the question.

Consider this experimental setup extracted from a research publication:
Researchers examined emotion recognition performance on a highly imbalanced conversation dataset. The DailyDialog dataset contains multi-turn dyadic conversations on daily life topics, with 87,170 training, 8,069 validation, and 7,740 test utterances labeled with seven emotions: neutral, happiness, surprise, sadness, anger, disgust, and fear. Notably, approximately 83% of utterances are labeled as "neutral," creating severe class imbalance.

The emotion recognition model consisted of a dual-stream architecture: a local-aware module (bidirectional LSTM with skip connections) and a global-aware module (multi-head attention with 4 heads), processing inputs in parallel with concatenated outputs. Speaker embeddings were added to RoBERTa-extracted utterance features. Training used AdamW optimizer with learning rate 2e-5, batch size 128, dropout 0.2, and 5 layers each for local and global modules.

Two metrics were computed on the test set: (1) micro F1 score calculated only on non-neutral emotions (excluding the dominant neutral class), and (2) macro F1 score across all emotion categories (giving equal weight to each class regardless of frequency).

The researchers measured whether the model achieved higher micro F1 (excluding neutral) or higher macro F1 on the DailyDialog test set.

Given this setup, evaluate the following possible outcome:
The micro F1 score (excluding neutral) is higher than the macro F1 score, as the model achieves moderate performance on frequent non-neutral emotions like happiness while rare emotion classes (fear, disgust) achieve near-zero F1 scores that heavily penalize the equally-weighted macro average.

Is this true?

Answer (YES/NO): YES